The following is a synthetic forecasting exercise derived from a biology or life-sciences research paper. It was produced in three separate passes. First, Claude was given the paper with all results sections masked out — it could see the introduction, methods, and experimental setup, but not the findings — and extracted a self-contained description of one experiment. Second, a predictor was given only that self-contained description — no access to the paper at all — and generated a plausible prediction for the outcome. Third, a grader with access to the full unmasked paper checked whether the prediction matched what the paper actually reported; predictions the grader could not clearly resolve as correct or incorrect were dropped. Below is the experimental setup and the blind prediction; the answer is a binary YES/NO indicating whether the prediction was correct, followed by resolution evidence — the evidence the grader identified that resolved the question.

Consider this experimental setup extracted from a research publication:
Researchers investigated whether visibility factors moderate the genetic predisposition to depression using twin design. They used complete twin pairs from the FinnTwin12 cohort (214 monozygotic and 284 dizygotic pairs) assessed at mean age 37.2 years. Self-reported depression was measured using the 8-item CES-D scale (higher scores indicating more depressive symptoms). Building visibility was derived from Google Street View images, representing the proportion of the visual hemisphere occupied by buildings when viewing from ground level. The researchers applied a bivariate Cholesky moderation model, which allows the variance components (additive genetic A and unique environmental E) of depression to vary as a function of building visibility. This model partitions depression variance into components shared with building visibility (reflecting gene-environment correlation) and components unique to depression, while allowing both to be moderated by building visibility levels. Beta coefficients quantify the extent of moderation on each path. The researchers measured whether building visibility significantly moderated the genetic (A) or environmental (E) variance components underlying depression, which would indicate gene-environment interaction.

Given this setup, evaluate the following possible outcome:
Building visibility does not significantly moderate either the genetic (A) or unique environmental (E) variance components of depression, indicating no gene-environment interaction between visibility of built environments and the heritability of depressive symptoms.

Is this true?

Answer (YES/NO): NO